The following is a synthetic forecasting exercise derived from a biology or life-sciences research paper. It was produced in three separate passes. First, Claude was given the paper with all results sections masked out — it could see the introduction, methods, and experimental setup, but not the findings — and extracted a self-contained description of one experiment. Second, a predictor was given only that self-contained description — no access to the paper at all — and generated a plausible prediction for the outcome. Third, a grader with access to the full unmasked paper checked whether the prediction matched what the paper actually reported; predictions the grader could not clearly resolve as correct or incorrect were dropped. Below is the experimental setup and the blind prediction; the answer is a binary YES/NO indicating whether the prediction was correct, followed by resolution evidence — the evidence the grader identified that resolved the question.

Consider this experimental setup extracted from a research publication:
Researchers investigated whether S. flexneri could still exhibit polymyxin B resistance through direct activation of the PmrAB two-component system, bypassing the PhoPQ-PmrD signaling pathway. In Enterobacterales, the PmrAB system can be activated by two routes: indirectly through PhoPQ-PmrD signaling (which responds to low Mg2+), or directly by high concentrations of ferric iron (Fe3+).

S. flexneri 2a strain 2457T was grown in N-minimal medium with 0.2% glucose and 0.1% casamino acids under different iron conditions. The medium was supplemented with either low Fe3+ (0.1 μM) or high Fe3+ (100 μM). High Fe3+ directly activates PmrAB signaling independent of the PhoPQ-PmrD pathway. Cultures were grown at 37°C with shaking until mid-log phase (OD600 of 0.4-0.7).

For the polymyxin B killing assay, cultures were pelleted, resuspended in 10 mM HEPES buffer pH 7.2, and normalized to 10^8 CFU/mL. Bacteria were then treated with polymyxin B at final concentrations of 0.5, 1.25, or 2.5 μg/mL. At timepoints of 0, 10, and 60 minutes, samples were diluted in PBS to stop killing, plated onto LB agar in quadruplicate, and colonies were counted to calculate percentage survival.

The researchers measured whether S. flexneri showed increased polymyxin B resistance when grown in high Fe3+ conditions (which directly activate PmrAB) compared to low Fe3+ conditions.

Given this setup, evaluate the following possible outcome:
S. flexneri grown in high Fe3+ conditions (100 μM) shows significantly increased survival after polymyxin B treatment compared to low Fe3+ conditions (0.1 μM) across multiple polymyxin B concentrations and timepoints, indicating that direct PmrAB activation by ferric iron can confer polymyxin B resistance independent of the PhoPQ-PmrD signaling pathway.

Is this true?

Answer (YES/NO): YES